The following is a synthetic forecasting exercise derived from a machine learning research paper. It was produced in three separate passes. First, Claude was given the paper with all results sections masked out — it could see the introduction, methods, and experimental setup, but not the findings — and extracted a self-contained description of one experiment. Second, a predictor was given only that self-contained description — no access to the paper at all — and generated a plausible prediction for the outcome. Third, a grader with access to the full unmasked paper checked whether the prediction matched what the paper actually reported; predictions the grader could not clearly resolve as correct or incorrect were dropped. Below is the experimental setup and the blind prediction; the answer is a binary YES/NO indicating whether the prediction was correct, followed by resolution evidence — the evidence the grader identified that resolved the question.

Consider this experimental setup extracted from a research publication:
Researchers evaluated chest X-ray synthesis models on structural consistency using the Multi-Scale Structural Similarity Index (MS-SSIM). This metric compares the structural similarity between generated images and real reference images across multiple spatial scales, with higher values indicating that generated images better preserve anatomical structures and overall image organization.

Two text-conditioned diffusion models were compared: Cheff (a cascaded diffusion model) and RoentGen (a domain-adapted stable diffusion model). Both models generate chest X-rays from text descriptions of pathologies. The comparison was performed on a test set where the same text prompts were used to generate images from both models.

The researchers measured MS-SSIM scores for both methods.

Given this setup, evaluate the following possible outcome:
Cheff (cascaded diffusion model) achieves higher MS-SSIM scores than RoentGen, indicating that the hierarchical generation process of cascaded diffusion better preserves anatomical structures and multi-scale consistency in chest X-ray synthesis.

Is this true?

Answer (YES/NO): YES